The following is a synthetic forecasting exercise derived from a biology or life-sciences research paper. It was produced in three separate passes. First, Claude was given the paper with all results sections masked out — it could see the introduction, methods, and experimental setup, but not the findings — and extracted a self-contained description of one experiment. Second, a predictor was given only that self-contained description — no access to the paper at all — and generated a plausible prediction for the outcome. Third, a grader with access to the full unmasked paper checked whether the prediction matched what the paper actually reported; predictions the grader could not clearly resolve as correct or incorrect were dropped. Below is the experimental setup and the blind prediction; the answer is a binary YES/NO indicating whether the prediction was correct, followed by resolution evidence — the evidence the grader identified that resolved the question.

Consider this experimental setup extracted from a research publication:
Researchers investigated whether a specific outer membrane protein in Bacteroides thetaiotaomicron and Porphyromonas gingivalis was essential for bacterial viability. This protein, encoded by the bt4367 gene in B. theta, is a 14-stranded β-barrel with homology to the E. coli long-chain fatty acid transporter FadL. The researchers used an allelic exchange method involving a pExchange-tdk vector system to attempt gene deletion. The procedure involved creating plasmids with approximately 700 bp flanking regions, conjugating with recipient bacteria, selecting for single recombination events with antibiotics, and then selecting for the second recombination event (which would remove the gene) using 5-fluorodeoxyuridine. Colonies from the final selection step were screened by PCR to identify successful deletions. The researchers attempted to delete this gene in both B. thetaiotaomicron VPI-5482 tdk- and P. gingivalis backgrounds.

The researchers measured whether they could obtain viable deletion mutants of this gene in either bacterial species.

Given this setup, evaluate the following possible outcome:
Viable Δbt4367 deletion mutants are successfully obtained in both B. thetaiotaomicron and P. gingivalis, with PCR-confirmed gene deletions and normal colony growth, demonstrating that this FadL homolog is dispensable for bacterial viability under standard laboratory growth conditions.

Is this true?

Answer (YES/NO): NO